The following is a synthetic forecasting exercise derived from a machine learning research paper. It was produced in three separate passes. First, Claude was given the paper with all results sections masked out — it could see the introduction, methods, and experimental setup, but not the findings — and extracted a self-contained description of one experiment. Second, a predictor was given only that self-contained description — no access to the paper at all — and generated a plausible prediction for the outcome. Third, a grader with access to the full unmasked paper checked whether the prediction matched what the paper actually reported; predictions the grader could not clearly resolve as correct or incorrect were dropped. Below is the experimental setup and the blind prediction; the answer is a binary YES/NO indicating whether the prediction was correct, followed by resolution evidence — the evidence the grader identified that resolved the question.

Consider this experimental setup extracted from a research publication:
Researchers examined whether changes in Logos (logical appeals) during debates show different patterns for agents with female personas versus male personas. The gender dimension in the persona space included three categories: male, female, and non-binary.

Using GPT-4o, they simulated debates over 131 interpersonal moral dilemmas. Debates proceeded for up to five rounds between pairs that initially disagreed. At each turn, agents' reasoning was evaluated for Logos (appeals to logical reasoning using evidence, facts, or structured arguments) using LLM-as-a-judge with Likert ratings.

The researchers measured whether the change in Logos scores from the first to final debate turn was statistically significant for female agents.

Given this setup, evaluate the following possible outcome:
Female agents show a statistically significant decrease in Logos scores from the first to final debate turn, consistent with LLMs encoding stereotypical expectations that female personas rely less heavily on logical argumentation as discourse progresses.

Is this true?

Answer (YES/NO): NO